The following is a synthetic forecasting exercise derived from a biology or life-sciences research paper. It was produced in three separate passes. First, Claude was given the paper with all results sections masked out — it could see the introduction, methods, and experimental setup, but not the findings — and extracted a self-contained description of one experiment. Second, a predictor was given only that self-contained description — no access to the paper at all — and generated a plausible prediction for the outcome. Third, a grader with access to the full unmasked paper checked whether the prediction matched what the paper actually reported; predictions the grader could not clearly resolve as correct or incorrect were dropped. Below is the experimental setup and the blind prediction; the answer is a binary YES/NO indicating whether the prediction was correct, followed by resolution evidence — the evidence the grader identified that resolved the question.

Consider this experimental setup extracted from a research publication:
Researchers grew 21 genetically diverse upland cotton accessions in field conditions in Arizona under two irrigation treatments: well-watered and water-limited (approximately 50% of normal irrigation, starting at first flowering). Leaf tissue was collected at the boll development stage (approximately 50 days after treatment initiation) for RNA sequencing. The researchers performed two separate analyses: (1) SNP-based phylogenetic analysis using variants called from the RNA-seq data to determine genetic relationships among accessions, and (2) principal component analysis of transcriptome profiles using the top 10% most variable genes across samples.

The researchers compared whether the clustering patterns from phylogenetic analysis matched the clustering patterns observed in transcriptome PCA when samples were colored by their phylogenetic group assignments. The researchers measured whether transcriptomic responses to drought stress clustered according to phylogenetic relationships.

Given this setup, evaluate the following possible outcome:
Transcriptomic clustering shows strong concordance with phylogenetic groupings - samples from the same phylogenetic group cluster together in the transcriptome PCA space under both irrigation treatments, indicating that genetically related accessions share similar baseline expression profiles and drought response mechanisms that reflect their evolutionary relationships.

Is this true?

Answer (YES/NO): NO